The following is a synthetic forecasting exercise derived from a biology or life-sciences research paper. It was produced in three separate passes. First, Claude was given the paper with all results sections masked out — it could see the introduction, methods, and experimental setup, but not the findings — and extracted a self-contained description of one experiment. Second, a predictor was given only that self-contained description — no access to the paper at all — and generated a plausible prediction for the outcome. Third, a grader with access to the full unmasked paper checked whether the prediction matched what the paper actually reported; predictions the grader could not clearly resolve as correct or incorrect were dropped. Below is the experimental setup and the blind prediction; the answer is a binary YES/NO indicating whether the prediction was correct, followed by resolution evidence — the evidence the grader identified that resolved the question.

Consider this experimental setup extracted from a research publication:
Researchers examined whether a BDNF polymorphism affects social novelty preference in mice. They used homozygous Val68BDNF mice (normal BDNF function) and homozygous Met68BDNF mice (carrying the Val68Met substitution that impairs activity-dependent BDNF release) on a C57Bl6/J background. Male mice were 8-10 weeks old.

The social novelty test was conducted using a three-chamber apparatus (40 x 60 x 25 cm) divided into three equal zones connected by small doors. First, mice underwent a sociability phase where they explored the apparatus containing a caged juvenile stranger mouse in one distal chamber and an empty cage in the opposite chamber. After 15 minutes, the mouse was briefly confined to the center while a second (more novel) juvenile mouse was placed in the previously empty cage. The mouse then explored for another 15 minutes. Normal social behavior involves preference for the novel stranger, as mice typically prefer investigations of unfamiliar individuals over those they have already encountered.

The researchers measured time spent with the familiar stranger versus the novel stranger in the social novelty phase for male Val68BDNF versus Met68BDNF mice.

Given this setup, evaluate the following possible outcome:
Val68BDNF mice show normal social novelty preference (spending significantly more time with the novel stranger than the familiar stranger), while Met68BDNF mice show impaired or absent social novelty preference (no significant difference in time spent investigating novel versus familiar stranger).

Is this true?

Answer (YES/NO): YES